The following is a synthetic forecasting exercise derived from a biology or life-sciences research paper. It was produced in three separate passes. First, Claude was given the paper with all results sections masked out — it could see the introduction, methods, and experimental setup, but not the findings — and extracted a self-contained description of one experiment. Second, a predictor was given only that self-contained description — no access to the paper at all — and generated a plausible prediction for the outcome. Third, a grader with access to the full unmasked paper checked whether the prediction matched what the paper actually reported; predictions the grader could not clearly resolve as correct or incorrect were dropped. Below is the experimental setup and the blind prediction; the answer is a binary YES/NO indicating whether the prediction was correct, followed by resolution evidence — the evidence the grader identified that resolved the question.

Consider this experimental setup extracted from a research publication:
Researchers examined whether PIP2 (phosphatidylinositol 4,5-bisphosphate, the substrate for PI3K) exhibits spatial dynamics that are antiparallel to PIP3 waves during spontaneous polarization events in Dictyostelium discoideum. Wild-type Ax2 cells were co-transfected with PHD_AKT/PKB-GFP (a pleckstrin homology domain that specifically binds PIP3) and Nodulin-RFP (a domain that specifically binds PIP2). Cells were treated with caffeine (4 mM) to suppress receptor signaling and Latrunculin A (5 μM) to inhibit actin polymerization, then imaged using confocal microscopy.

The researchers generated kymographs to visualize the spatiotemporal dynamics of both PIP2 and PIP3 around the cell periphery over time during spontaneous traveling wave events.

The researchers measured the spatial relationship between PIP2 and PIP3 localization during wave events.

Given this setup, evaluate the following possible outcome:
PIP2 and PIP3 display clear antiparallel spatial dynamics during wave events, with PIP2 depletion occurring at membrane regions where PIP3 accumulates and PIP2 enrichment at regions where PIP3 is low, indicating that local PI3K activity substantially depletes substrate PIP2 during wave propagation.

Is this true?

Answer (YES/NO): YES